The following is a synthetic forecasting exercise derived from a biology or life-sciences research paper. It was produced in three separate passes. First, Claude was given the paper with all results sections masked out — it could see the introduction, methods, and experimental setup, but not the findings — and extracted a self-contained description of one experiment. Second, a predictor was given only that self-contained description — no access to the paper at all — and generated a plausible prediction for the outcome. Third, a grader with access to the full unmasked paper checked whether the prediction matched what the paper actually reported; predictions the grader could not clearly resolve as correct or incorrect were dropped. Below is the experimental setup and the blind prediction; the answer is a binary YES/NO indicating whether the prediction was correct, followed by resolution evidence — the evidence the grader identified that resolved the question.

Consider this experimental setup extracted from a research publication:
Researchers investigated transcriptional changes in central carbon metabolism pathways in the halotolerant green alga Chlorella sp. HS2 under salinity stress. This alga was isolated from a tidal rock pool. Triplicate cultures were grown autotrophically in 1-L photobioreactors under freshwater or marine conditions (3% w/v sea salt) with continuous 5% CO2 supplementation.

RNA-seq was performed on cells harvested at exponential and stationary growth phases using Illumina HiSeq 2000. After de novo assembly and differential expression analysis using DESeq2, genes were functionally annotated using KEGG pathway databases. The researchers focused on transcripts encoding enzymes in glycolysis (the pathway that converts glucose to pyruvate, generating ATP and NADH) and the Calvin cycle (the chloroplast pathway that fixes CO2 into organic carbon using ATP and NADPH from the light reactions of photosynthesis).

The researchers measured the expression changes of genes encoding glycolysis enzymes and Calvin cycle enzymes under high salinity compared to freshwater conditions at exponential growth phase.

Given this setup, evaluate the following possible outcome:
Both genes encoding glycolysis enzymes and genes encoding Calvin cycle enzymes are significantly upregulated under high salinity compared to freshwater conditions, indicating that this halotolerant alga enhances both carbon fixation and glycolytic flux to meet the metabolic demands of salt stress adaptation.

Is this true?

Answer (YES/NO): NO